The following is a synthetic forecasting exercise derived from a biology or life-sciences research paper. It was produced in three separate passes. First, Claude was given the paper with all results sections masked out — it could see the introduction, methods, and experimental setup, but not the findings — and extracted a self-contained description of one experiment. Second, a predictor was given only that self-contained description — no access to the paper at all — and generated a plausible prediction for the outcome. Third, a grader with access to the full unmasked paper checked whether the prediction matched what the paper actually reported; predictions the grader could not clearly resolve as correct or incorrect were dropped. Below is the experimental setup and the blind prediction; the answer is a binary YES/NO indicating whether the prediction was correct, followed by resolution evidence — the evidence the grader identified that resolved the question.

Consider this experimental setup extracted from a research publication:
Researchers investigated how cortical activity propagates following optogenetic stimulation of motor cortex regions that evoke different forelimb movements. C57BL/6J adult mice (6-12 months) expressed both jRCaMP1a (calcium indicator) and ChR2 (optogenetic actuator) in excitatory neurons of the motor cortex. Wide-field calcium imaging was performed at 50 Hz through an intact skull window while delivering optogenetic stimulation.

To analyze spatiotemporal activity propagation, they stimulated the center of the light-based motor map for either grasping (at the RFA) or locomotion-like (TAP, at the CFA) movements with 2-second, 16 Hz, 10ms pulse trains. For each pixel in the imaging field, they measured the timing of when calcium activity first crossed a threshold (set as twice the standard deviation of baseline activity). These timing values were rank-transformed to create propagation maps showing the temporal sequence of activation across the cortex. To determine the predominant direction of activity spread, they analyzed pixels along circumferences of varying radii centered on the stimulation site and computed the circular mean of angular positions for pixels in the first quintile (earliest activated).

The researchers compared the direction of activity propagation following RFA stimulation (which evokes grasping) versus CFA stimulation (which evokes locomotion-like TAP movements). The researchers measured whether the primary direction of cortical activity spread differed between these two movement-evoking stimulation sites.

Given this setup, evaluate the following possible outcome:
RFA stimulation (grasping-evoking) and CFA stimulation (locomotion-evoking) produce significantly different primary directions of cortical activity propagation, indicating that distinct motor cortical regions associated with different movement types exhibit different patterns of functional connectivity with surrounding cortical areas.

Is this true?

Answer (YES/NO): YES